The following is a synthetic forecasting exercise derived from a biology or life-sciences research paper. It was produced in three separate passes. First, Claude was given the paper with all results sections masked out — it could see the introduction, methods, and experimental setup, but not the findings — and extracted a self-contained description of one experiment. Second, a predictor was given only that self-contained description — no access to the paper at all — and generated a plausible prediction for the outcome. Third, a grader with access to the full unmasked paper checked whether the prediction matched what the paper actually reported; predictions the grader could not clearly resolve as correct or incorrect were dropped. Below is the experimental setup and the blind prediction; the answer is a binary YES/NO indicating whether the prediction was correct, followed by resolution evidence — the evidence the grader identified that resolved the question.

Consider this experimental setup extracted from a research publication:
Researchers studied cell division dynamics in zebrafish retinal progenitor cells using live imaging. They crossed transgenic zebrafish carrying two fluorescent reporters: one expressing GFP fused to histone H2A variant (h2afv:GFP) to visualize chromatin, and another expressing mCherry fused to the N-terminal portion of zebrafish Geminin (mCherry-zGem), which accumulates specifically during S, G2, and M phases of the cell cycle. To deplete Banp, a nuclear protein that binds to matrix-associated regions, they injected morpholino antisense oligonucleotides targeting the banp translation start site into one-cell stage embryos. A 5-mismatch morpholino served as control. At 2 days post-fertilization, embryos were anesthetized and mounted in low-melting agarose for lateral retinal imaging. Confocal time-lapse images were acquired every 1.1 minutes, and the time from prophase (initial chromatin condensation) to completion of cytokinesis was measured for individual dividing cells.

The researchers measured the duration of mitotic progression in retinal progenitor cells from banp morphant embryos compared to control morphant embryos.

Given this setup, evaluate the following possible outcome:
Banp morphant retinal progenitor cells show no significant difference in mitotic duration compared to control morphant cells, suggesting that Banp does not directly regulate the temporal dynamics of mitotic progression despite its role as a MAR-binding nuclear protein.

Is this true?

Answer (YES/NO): NO